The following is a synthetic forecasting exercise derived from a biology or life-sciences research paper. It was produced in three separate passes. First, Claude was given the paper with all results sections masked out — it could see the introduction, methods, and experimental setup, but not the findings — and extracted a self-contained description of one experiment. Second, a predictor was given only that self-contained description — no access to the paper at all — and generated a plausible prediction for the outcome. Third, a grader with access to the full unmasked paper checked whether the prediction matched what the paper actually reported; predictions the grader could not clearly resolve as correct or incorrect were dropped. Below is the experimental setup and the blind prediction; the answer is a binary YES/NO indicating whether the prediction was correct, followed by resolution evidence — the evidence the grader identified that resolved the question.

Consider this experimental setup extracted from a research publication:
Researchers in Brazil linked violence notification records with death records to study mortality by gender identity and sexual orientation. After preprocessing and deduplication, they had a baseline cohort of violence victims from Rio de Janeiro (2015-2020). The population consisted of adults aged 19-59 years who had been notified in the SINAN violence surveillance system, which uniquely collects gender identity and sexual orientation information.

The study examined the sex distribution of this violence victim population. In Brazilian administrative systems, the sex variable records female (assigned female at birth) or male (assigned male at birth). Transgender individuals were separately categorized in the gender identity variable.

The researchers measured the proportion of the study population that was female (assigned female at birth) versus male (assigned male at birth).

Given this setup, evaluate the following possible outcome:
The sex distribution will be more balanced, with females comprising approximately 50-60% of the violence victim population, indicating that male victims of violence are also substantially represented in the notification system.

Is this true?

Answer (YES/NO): NO